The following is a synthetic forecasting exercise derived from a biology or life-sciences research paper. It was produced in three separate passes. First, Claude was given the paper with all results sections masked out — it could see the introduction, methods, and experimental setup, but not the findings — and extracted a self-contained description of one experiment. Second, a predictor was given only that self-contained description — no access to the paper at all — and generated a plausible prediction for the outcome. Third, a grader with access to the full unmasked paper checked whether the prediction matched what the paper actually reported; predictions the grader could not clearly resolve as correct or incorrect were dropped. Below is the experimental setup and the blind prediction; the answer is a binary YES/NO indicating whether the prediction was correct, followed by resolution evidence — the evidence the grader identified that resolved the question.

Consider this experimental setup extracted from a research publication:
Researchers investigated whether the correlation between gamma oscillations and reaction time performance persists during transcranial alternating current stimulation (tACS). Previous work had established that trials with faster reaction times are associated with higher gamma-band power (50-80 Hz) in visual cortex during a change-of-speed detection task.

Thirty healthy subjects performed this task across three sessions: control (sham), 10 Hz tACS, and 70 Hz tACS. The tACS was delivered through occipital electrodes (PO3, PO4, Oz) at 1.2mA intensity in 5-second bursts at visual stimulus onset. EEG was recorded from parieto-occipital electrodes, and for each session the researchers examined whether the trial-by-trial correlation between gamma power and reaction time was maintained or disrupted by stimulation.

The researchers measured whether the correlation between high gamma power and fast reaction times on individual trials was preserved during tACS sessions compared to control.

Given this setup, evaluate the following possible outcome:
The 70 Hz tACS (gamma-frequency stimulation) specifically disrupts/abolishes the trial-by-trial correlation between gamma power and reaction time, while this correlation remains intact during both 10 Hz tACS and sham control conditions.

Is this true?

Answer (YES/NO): NO